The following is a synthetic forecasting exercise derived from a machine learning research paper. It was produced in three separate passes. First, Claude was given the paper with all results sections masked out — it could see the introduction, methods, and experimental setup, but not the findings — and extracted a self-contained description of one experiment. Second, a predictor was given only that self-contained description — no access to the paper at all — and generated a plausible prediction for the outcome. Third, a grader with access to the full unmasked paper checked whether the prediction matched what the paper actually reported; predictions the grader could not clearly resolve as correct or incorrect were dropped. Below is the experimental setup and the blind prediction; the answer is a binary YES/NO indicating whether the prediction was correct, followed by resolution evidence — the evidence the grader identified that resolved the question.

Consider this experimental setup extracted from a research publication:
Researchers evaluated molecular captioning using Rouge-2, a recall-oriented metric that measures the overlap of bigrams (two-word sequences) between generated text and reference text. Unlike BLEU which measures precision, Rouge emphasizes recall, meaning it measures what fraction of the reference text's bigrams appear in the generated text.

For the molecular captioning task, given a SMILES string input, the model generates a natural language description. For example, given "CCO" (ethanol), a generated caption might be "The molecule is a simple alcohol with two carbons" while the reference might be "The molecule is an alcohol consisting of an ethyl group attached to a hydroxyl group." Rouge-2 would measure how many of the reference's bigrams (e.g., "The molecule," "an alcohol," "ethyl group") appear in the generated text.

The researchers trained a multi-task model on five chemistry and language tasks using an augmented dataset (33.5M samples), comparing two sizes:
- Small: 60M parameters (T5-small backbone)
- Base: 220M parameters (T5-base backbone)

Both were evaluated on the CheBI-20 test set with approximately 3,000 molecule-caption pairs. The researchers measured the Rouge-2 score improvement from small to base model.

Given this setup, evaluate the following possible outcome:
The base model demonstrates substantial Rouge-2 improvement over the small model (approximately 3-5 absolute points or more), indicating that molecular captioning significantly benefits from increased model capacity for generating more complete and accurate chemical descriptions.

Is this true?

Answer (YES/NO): YES